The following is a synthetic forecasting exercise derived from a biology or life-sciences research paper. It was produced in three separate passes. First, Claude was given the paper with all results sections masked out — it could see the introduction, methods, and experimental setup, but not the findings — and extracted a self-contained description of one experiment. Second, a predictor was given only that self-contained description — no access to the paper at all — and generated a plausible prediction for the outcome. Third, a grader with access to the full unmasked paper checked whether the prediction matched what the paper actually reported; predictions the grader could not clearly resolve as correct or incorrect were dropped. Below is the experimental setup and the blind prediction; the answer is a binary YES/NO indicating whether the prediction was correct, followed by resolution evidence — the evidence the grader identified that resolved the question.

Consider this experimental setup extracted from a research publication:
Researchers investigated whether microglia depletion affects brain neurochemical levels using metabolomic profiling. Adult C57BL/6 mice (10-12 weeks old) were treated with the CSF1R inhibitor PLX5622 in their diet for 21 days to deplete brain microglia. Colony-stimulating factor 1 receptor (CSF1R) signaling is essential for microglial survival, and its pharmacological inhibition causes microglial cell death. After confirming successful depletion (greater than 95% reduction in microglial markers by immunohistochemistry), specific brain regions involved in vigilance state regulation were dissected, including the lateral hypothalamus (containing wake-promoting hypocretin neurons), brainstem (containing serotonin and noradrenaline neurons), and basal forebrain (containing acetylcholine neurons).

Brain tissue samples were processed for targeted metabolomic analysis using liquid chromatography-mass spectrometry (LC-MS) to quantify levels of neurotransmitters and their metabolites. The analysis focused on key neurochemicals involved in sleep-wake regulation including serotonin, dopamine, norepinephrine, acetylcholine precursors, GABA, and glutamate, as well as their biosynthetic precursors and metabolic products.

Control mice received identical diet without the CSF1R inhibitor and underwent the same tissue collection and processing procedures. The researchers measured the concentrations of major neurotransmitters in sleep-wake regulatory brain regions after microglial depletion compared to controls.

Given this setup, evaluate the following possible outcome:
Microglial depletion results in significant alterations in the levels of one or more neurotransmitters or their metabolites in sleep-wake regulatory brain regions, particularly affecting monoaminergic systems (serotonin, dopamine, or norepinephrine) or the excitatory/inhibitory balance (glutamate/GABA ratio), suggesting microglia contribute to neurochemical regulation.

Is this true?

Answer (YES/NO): YES